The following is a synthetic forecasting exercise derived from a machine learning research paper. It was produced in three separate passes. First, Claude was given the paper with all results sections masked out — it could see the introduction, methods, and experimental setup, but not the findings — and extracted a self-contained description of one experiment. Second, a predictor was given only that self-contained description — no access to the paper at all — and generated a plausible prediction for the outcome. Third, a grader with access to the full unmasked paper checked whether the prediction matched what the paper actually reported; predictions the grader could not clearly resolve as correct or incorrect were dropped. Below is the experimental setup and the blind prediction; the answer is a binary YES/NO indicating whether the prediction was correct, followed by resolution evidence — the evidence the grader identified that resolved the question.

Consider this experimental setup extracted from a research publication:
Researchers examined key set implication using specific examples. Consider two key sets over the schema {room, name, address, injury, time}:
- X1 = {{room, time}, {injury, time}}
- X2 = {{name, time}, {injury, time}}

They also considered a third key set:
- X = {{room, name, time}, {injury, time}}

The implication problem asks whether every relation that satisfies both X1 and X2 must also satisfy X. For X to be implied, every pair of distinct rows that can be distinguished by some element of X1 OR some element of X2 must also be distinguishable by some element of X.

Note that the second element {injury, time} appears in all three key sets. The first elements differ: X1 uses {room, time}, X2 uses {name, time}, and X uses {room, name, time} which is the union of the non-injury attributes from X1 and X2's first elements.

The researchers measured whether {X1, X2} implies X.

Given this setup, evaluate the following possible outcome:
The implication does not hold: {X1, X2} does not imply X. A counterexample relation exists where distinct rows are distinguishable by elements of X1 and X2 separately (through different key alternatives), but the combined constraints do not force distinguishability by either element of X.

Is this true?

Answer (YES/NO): NO